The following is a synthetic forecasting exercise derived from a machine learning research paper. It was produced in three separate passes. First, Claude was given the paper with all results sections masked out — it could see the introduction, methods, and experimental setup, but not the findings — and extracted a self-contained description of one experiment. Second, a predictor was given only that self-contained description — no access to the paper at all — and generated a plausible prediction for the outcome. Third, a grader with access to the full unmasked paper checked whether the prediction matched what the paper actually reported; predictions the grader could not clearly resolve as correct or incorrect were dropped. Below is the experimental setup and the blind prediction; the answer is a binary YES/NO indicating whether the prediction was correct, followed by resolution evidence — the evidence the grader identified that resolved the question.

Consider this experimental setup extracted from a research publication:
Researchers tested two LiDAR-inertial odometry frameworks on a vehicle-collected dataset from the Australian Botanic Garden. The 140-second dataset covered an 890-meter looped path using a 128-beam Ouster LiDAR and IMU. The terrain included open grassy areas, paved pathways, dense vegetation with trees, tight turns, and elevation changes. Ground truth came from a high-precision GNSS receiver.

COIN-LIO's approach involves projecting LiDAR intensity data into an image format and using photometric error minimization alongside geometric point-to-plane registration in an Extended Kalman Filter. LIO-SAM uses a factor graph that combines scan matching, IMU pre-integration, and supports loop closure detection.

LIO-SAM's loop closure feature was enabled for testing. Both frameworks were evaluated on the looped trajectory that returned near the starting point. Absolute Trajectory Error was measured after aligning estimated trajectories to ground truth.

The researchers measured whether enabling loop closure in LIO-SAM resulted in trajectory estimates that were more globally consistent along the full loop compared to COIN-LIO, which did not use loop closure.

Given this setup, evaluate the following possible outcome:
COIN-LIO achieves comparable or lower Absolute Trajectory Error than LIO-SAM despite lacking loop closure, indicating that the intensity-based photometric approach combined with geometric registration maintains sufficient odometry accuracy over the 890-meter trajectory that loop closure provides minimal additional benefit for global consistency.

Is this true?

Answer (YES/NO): NO